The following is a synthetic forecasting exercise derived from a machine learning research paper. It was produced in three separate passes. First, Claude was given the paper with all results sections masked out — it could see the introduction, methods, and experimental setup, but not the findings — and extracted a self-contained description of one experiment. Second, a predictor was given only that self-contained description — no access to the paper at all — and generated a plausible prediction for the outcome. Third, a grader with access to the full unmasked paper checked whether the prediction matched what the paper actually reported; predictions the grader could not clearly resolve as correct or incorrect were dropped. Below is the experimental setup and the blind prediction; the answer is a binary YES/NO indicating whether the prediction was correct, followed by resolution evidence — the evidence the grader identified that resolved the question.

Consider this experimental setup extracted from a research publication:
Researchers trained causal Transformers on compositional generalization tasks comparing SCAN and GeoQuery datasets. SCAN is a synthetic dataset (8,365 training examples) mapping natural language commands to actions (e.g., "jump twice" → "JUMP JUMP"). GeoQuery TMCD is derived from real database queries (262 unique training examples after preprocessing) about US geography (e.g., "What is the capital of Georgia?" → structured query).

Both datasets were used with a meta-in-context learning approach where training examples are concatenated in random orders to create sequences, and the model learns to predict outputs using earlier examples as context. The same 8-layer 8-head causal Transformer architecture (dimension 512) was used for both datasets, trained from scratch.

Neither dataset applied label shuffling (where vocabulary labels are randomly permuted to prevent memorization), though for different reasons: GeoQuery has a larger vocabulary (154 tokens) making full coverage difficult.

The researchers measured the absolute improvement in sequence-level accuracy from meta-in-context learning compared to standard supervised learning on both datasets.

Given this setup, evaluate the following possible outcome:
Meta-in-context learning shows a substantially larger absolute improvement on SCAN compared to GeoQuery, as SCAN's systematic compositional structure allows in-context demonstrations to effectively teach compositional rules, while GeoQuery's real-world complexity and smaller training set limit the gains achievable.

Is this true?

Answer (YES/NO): YES